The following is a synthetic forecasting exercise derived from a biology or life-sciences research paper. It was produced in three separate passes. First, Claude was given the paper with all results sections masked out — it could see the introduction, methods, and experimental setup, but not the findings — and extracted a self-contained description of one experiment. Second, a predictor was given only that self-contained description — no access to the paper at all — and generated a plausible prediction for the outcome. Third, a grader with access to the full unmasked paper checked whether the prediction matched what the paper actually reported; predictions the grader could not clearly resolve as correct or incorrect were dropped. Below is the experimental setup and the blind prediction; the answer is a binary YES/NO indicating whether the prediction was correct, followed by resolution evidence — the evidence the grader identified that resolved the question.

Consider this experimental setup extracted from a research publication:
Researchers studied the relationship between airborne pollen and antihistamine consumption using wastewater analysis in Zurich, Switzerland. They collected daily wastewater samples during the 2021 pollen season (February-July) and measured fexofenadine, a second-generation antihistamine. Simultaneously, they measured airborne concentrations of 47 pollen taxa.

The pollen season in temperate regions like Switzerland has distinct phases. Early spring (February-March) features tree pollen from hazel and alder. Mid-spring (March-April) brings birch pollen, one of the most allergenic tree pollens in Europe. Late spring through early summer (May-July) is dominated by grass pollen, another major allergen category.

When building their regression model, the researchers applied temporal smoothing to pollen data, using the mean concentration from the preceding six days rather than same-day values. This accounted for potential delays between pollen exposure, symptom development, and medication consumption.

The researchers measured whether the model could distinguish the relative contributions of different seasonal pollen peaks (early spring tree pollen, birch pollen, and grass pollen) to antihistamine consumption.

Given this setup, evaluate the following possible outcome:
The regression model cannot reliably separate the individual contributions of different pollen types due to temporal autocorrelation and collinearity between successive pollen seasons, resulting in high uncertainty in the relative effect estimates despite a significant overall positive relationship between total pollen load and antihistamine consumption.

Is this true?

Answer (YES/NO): NO